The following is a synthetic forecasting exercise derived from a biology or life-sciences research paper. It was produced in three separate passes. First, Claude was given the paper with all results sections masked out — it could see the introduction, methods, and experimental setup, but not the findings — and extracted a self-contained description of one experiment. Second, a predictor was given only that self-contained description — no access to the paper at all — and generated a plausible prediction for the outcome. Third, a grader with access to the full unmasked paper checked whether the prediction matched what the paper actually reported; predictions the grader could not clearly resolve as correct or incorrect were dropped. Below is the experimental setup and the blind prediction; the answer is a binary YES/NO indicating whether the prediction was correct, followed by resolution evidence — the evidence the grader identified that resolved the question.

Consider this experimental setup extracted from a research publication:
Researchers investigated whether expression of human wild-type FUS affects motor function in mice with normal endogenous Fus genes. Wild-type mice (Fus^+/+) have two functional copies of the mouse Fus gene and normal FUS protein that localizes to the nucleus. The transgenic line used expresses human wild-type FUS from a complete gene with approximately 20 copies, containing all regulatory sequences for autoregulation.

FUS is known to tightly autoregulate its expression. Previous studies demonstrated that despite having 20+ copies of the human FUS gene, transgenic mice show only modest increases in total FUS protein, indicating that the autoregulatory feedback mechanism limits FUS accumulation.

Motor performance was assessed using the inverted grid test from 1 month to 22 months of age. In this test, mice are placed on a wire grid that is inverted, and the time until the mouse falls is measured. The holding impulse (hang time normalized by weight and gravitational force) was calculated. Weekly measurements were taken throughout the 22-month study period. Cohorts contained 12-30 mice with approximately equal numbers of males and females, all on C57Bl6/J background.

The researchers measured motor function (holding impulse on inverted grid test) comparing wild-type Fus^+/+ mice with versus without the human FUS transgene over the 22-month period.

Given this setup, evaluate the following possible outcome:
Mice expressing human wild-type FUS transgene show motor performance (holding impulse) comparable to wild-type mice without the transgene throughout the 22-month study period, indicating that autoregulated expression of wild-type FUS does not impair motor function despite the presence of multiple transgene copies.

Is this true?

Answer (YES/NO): NO